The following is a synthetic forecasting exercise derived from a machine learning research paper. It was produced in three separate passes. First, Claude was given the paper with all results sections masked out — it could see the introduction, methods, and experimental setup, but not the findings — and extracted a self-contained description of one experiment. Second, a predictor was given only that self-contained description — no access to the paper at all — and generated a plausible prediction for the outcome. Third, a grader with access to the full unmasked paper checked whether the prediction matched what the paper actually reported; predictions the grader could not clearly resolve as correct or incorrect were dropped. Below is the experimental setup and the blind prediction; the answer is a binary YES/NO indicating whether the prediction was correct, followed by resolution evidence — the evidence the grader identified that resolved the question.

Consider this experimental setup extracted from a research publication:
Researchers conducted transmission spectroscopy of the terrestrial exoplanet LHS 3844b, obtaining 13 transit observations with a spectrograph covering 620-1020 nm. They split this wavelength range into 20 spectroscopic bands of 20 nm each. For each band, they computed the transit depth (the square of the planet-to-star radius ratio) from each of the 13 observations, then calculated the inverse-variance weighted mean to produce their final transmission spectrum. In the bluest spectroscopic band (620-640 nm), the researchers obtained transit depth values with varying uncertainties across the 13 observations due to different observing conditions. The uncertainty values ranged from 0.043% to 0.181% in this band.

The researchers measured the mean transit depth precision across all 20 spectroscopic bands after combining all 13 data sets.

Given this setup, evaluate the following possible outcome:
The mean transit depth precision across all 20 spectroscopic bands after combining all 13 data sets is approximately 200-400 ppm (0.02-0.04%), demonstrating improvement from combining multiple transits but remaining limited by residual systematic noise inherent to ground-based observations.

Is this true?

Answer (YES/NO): NO